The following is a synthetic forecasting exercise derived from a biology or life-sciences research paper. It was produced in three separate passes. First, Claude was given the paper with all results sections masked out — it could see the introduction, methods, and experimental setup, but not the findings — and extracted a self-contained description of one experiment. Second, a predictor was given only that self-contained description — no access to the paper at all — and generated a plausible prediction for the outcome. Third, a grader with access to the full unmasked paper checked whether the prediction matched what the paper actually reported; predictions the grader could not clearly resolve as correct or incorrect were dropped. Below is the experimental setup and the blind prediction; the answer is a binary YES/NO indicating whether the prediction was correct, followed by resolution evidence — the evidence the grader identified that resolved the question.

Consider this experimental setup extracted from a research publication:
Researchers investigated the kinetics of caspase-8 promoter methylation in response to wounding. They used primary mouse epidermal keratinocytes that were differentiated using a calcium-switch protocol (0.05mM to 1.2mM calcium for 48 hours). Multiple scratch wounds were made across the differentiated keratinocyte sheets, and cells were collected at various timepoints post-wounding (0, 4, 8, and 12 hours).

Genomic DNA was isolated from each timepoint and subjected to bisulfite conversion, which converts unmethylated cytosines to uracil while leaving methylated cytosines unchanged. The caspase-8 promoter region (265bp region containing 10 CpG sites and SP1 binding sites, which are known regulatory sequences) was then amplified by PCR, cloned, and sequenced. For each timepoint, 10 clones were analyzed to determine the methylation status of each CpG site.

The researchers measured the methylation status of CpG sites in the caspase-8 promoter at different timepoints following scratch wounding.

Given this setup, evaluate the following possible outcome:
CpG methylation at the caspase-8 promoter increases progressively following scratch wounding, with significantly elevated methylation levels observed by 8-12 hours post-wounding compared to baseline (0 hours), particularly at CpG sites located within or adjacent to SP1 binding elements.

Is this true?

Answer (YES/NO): NO